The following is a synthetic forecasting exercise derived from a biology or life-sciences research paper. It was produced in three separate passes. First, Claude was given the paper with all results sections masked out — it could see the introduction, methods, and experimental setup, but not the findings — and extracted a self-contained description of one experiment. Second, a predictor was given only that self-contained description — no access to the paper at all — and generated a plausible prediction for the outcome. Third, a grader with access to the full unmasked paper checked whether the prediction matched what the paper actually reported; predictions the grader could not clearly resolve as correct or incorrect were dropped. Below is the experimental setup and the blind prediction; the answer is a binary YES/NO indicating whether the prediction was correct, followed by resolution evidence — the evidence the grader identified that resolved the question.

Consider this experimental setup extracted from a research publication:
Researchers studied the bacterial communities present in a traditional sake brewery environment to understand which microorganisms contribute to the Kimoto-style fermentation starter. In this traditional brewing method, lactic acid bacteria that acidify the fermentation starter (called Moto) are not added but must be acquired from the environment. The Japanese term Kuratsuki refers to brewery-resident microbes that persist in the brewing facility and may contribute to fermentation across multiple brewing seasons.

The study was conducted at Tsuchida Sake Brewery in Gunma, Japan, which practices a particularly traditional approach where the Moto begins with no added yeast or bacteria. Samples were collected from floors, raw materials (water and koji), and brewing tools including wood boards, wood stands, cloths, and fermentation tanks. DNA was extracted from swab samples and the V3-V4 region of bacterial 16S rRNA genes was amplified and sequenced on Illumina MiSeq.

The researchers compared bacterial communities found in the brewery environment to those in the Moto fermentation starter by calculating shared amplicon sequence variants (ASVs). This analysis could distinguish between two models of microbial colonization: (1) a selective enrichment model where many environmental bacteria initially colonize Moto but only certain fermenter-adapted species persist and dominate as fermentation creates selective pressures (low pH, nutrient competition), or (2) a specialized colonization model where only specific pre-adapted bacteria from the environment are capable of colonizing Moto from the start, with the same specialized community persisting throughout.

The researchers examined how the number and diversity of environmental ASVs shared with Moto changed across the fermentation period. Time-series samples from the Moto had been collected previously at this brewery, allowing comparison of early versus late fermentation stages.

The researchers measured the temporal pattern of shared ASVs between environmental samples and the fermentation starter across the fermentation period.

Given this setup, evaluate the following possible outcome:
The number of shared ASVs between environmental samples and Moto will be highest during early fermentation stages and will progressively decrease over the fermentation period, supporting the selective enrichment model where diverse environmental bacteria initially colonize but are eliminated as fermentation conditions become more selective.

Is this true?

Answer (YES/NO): NO